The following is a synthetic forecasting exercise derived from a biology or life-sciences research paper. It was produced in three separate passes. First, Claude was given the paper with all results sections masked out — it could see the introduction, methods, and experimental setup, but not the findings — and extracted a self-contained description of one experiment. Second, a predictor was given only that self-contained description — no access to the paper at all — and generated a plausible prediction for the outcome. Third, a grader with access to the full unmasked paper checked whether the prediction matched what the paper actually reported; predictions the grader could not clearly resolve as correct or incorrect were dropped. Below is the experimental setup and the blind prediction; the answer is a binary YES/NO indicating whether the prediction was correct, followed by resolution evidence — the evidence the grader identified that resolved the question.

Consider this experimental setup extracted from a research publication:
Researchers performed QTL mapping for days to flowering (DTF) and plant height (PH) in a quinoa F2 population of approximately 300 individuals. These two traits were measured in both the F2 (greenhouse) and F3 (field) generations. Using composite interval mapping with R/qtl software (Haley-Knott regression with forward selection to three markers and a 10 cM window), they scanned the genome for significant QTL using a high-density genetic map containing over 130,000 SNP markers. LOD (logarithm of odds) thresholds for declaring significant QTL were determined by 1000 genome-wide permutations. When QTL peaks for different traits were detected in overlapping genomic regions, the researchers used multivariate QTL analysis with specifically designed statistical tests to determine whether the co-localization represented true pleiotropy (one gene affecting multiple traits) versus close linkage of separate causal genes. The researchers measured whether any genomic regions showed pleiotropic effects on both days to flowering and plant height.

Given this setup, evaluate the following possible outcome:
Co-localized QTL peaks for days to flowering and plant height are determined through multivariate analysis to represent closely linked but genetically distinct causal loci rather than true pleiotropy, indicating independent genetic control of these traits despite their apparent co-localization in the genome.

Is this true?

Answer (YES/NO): NO